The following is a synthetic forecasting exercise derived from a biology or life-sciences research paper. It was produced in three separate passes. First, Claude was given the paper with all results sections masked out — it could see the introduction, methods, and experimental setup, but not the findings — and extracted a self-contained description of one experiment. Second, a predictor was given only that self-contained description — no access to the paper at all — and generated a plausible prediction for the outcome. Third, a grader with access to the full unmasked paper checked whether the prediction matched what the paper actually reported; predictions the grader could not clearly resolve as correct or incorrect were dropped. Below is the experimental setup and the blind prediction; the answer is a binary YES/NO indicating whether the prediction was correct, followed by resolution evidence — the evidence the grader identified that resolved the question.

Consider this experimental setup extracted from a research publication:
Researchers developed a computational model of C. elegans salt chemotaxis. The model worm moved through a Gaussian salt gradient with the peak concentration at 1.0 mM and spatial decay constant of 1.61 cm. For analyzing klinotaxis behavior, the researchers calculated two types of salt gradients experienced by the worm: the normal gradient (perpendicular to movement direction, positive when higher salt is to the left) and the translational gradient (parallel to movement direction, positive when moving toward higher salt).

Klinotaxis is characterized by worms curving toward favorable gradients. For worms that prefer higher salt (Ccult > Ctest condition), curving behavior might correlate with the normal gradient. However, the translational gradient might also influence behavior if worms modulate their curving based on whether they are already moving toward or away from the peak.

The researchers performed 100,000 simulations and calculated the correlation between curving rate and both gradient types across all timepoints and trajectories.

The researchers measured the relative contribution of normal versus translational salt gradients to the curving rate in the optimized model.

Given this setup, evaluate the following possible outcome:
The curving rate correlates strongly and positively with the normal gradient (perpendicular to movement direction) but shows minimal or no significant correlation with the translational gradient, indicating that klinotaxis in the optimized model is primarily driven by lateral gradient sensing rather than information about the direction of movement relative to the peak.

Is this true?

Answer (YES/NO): NO